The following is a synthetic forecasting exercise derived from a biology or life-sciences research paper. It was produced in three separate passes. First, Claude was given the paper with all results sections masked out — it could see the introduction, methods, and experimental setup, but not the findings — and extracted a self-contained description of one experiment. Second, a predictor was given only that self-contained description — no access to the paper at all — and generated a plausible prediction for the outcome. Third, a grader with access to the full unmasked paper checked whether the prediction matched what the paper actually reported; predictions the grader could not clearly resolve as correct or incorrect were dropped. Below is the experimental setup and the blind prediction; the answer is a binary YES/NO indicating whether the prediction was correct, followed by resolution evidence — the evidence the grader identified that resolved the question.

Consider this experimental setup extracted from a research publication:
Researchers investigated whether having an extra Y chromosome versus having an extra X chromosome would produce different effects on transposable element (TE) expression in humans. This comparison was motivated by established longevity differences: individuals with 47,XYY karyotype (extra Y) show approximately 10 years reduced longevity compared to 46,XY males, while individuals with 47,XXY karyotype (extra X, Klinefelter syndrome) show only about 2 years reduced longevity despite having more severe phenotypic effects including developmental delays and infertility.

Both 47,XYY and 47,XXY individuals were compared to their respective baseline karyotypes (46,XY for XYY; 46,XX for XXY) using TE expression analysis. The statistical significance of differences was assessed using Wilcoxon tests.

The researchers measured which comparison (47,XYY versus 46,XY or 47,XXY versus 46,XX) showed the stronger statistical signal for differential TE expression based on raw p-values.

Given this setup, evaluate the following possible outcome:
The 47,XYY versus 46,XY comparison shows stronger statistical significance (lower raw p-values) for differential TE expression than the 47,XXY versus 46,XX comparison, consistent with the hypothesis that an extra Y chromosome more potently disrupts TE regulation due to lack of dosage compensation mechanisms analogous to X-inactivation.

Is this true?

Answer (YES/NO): YES